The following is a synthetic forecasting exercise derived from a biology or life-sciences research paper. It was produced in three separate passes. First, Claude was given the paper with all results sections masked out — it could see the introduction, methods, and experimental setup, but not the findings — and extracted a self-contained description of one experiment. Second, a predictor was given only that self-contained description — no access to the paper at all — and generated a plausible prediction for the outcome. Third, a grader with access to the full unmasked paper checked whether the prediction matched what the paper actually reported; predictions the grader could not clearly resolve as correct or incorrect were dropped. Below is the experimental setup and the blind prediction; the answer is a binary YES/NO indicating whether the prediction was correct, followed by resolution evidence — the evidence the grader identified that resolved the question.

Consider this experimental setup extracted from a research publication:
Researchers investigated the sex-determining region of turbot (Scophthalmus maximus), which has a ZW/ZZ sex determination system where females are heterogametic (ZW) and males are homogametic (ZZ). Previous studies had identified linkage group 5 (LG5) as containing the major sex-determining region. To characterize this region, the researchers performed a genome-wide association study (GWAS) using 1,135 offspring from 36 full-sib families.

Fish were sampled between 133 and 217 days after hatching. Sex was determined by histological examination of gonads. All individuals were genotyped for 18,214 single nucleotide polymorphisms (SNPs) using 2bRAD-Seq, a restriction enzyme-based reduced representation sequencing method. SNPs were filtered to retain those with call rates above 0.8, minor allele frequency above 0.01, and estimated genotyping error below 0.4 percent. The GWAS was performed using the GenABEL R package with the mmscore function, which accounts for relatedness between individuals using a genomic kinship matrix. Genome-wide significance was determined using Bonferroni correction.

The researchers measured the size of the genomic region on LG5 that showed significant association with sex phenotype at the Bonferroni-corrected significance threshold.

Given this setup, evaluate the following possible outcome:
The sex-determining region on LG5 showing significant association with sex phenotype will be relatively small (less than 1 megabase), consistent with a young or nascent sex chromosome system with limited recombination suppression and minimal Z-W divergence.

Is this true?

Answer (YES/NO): NO